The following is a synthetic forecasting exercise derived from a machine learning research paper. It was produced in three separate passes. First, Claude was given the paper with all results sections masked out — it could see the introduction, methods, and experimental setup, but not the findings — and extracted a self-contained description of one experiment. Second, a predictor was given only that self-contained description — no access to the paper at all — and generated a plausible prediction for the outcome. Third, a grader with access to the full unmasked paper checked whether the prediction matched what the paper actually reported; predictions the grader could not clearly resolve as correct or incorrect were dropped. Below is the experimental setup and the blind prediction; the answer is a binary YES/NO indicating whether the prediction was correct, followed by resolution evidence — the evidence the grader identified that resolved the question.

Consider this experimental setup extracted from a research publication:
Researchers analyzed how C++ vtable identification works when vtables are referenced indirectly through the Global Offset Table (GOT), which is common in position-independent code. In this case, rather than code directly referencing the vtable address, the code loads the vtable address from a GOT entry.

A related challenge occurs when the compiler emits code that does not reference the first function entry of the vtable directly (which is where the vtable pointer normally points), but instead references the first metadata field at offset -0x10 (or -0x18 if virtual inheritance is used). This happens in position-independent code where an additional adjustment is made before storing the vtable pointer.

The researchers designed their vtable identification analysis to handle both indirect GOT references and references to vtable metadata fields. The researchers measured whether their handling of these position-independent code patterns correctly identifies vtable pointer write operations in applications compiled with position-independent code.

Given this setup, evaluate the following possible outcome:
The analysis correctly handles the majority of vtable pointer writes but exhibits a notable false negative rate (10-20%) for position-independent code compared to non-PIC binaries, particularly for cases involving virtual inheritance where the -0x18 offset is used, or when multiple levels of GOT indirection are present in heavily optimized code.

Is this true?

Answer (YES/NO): NO